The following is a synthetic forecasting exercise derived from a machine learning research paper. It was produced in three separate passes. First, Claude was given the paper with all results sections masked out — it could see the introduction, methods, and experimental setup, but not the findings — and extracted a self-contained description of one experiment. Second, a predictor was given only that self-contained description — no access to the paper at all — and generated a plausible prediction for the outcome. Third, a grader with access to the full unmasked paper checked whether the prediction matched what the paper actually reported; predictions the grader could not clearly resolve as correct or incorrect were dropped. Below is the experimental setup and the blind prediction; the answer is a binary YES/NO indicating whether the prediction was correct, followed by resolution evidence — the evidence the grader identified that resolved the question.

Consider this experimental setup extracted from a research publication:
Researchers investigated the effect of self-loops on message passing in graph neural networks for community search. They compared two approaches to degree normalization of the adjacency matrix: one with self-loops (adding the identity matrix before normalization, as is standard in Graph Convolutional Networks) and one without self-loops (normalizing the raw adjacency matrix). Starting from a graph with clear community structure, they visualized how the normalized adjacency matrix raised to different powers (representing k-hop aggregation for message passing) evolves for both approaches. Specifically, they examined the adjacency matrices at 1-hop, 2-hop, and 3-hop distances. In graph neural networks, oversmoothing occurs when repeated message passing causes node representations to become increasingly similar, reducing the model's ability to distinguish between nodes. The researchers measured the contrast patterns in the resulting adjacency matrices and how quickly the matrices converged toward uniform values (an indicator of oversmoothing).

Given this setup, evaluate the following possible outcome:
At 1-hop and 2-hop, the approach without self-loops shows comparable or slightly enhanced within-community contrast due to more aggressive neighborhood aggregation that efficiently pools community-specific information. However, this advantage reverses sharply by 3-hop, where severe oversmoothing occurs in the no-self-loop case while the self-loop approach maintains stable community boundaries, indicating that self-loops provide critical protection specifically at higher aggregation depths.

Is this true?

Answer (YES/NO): NO